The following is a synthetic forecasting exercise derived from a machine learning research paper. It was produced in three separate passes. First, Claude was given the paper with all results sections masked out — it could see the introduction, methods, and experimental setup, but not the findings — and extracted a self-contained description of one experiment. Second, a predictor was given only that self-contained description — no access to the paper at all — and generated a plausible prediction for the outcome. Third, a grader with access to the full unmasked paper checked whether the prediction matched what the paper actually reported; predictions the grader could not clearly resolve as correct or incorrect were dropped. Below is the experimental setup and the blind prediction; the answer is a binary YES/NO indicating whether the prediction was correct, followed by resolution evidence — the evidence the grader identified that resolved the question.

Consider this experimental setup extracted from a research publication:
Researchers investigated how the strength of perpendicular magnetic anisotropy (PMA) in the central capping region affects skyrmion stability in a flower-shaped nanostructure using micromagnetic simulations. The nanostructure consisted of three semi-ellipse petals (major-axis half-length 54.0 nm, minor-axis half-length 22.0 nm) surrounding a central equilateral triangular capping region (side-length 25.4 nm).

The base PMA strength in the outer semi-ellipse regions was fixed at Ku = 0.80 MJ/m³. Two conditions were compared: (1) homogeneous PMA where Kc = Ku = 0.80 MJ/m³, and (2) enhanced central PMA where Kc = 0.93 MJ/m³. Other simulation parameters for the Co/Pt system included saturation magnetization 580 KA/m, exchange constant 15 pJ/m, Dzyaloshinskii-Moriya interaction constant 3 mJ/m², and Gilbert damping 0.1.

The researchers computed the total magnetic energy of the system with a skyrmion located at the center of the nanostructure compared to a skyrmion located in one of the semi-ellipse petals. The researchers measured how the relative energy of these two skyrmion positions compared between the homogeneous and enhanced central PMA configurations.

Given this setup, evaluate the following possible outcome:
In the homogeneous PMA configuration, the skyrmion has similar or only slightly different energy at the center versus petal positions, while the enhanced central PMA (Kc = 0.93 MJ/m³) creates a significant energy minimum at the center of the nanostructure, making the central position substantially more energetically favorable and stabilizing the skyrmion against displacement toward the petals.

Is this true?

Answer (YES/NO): NO